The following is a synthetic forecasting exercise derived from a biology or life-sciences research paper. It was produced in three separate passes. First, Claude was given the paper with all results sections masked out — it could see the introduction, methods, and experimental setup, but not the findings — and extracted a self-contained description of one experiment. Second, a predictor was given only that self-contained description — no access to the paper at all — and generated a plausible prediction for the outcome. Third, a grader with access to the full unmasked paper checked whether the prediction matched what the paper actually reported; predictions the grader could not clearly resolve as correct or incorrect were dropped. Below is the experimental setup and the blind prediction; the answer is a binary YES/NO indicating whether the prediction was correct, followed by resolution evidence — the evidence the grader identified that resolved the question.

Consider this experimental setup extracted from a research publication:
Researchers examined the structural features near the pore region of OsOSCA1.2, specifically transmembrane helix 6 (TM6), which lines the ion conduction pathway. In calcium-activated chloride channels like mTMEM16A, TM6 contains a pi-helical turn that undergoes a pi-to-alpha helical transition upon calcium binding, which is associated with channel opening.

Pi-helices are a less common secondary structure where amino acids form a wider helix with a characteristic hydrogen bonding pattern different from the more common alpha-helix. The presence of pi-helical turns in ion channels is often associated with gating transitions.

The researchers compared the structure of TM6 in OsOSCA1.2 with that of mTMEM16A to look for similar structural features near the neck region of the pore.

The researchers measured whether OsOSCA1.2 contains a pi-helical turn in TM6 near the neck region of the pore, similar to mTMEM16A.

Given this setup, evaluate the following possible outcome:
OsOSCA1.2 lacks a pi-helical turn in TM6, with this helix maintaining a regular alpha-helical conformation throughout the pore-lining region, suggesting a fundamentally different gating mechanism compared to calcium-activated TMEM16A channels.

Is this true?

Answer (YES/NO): NO